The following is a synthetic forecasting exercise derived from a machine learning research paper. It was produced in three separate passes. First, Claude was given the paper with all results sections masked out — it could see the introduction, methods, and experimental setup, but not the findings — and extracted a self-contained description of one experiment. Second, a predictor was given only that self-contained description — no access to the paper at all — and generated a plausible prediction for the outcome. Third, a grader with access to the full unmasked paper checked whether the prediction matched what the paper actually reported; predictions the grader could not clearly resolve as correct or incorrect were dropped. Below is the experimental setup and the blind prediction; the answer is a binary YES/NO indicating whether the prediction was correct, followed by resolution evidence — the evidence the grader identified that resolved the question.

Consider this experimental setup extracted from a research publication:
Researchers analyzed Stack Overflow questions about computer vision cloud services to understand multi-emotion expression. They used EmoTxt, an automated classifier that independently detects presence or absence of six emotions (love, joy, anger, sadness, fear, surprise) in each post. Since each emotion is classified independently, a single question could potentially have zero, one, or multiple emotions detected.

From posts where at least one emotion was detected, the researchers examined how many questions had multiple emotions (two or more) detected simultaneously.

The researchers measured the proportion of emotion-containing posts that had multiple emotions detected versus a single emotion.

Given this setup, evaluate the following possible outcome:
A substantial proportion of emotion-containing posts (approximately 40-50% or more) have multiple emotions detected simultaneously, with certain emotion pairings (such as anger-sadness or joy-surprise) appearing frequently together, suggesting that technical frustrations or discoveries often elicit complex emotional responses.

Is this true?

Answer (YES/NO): NO